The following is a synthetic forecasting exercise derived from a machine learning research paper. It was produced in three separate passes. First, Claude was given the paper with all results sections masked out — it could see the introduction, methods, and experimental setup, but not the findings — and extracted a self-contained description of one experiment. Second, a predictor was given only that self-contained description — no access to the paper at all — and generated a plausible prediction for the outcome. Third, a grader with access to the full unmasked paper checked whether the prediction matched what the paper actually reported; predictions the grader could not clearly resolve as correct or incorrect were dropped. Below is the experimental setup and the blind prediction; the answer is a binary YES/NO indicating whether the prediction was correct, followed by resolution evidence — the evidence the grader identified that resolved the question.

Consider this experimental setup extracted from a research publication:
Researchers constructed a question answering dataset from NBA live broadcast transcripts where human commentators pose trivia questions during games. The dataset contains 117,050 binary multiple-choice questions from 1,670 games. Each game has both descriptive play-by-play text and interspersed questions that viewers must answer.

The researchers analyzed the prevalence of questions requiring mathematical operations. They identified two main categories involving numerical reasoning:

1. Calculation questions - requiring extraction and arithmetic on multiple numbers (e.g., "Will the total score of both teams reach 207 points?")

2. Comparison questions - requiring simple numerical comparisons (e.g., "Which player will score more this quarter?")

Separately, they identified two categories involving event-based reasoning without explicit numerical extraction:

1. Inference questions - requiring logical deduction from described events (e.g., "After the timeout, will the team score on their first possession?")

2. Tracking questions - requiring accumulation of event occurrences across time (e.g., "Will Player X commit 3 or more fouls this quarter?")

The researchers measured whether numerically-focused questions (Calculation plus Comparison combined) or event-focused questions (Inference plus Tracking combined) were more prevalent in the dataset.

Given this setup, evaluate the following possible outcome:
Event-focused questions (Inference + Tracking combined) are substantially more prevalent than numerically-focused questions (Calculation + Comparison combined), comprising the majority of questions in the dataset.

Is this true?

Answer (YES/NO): YES